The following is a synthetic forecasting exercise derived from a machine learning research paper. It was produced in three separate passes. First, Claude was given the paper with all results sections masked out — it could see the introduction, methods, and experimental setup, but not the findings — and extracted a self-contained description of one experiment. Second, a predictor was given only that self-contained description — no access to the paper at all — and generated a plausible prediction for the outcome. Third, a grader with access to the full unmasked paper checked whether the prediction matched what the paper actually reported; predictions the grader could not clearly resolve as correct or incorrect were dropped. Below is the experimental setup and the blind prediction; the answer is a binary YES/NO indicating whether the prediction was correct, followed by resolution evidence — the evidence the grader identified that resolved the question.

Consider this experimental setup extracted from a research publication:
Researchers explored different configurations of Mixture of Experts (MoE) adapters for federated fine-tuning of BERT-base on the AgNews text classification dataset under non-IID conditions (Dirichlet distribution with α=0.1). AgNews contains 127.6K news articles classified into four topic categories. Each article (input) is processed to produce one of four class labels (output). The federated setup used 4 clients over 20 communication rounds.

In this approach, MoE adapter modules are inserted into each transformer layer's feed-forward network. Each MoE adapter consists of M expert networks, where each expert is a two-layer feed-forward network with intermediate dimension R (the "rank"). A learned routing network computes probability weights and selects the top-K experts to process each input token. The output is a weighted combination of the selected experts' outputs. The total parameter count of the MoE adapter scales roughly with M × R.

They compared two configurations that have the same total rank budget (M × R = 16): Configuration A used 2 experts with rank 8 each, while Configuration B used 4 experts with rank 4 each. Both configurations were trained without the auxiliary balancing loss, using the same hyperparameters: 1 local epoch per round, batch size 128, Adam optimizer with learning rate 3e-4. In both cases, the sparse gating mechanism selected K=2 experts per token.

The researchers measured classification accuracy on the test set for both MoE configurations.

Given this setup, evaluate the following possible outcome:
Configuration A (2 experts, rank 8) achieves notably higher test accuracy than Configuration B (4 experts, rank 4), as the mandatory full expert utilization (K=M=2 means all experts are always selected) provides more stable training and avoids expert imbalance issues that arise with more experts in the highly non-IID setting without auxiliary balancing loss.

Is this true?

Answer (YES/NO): YES